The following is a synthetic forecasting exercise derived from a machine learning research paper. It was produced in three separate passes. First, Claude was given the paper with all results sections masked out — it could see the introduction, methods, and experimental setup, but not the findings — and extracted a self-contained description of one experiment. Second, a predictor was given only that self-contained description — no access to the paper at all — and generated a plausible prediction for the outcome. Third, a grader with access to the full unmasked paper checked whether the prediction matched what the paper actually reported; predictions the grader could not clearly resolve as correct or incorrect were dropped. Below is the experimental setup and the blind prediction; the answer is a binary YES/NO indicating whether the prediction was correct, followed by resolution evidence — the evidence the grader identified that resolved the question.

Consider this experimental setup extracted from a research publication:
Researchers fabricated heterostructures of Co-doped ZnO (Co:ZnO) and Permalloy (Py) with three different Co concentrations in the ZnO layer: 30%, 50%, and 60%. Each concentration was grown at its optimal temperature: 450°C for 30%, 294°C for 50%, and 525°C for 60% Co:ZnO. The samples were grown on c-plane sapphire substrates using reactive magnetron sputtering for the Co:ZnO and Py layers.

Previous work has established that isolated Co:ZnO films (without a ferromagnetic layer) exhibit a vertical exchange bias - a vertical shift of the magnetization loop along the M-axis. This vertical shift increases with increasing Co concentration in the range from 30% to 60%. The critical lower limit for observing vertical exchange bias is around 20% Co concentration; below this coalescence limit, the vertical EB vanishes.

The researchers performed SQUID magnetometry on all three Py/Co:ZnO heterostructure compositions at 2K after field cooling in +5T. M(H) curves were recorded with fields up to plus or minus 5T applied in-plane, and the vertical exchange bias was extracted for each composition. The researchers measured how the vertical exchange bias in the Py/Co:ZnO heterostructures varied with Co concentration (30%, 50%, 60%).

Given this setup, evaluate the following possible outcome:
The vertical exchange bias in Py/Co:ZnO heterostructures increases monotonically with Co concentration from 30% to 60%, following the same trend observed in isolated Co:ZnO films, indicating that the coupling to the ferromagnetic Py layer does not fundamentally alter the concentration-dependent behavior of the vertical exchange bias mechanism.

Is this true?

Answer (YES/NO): YES